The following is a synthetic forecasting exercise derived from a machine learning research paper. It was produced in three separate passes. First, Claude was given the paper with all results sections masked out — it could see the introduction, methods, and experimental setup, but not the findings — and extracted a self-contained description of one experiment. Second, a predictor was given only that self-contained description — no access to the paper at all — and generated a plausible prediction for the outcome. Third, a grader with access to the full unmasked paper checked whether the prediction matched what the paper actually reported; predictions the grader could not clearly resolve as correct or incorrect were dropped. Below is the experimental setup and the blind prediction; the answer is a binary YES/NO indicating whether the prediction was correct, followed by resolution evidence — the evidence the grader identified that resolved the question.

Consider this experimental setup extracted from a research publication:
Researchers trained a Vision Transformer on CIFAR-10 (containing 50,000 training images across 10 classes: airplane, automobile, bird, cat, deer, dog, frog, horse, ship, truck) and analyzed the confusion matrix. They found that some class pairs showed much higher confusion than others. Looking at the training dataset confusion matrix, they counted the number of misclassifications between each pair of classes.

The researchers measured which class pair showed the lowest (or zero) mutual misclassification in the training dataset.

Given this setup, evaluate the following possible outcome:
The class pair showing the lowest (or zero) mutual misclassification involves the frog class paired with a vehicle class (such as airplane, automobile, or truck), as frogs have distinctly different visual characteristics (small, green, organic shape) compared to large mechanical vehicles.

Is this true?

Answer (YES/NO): YES